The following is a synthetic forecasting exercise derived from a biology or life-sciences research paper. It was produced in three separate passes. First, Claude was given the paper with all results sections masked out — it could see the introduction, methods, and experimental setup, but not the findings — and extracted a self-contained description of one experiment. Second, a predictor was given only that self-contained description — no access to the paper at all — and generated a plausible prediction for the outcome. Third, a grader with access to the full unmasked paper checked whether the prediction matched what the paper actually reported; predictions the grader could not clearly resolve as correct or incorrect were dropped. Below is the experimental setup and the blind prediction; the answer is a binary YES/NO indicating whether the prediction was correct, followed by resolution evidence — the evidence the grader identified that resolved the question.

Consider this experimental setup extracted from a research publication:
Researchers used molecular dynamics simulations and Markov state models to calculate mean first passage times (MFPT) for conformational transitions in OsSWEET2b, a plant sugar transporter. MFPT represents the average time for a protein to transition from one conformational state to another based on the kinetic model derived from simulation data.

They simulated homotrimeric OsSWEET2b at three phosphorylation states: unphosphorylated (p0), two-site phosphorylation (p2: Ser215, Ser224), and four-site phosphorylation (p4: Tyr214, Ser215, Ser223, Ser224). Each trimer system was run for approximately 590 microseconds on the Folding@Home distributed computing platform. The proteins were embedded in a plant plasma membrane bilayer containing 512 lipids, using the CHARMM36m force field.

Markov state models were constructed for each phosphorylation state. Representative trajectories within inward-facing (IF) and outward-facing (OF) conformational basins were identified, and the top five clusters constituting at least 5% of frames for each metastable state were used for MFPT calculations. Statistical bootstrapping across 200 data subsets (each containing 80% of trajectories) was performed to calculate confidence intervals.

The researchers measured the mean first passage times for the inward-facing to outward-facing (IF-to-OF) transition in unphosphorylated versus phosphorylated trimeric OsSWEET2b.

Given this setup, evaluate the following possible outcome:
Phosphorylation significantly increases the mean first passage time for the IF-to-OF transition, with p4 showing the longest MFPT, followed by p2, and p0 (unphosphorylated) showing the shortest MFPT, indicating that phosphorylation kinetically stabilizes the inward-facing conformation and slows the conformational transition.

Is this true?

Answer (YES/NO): NO